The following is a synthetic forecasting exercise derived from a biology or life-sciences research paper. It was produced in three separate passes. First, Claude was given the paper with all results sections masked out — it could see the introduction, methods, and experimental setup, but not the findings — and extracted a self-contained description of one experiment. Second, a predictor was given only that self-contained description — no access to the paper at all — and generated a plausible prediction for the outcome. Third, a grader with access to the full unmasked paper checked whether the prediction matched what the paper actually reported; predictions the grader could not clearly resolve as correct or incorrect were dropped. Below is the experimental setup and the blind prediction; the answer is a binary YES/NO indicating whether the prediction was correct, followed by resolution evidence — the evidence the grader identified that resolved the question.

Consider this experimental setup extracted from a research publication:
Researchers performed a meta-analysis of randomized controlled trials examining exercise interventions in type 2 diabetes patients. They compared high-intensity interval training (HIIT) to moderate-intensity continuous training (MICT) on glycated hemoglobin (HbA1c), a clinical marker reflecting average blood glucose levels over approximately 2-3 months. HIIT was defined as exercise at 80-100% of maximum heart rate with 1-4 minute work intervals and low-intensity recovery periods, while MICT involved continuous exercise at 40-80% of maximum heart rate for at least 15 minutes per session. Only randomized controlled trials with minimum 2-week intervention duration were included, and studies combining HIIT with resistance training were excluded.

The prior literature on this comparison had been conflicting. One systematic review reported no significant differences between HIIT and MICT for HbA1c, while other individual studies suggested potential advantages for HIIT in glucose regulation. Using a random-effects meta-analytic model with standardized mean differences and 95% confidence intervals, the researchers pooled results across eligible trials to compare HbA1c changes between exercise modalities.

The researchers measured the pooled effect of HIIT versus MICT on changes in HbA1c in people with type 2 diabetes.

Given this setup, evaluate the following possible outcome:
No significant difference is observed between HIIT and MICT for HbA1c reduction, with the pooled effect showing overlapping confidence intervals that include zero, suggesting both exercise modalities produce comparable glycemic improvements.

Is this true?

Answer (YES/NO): NO